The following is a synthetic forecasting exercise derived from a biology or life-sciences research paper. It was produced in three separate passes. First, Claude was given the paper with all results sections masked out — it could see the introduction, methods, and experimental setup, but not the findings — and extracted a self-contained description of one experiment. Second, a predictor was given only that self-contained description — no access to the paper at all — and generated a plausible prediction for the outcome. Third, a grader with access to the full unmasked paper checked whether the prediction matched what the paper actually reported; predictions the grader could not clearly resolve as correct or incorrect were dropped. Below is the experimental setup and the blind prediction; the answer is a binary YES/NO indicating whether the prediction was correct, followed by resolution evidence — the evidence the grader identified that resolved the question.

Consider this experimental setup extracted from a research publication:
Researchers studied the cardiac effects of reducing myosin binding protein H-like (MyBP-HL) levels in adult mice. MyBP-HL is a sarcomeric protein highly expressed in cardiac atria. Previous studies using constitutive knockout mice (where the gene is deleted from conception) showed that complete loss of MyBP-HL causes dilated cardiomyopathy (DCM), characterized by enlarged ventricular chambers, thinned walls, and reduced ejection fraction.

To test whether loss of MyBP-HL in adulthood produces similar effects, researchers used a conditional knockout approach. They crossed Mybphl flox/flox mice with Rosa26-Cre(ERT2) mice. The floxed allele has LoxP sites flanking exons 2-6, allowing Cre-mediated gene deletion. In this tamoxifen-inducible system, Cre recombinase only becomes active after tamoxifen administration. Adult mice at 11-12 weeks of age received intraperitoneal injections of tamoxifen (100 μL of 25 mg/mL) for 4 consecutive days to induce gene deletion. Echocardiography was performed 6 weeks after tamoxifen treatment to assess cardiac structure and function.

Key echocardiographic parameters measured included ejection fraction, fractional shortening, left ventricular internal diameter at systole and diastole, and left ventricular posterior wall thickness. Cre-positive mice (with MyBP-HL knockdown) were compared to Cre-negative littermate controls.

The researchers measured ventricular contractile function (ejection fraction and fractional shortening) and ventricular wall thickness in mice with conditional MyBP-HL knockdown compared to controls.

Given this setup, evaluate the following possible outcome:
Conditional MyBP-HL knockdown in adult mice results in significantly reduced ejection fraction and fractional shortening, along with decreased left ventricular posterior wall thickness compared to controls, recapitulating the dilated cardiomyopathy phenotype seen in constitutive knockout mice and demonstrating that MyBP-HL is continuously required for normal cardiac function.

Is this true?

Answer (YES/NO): NO